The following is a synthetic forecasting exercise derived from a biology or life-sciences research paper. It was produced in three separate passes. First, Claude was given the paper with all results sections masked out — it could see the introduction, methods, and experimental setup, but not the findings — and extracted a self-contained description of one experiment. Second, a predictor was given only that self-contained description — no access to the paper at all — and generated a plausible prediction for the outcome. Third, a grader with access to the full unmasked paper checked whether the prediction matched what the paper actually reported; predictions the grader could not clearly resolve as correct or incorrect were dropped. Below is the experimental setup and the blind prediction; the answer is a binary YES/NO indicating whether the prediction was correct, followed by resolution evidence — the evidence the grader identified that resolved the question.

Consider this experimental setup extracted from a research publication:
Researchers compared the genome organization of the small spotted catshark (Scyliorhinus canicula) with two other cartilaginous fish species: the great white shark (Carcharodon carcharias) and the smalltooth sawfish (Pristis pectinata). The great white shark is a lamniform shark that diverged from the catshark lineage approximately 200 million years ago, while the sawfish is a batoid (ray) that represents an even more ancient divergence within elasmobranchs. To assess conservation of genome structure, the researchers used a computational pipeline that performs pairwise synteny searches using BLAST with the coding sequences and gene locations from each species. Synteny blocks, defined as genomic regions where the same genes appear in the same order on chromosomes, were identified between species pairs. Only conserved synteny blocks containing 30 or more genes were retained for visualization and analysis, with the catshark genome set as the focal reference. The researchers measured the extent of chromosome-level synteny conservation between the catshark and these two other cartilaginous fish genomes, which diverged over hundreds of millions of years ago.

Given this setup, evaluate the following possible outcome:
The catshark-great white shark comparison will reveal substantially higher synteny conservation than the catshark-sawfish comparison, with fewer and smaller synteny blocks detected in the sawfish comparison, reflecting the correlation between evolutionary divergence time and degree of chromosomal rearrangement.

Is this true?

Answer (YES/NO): NO